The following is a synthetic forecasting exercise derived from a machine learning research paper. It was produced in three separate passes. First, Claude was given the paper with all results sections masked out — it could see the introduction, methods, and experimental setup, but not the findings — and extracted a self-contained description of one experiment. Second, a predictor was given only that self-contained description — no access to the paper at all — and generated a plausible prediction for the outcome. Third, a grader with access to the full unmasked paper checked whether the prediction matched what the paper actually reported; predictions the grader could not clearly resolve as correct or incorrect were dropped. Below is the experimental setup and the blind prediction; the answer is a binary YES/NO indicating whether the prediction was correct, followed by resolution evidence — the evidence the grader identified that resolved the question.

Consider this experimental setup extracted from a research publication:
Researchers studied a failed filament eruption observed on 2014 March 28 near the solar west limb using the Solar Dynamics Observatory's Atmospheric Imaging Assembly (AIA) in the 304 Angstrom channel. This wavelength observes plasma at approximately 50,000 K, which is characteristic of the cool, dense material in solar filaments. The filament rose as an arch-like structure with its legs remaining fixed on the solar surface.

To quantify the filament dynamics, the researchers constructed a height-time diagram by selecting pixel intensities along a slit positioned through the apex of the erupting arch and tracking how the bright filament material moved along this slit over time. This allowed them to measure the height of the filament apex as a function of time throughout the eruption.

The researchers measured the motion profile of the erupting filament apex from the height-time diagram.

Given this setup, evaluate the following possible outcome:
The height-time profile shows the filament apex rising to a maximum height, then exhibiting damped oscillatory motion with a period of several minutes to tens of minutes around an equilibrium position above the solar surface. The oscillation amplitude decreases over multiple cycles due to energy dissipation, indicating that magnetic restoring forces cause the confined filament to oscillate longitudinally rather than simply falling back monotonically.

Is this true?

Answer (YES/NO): NO